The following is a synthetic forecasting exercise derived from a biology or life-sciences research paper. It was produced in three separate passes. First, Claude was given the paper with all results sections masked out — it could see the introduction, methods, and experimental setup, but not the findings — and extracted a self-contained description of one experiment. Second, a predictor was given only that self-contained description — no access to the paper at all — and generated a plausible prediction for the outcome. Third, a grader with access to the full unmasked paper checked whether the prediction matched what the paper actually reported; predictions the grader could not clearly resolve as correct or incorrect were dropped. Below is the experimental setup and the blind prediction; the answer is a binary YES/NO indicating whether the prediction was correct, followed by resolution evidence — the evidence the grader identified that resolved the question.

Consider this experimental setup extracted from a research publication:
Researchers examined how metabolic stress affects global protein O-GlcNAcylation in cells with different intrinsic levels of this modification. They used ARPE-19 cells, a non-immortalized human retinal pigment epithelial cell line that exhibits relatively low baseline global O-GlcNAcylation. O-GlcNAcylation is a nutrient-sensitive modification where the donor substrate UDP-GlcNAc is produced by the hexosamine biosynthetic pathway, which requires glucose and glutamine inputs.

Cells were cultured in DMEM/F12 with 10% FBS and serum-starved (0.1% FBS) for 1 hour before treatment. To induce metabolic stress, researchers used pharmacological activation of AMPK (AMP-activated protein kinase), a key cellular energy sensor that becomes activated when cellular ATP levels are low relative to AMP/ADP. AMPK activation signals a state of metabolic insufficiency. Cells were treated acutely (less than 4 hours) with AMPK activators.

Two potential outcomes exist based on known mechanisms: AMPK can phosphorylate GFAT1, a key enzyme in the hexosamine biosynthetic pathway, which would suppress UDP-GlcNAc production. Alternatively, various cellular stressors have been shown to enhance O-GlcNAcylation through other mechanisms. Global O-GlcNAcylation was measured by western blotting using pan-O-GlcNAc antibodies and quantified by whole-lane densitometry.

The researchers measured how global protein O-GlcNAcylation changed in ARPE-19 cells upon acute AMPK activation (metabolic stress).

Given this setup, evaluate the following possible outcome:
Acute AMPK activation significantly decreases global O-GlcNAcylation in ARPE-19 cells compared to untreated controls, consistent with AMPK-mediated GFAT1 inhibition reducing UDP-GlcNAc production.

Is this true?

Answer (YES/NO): NO